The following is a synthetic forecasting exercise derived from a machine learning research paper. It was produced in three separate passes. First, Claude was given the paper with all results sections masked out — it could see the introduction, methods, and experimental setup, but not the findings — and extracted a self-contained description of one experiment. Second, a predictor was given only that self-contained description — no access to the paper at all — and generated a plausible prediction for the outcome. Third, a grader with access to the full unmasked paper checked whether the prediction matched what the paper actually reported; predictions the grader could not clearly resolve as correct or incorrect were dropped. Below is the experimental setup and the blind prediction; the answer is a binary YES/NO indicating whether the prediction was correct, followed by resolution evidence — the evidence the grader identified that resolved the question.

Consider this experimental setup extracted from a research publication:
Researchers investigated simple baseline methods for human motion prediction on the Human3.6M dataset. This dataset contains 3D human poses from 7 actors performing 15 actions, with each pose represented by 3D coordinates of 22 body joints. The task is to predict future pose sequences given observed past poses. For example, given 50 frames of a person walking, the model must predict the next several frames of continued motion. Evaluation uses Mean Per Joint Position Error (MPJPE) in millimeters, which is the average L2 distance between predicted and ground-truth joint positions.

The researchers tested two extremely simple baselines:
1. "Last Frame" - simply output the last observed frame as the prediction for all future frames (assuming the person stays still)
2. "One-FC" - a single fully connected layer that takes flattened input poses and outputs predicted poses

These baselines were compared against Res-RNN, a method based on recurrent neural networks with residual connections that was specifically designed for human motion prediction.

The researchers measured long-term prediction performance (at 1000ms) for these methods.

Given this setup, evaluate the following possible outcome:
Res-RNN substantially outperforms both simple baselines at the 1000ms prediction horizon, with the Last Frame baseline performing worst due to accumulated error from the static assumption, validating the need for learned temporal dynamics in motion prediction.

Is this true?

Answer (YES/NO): NO